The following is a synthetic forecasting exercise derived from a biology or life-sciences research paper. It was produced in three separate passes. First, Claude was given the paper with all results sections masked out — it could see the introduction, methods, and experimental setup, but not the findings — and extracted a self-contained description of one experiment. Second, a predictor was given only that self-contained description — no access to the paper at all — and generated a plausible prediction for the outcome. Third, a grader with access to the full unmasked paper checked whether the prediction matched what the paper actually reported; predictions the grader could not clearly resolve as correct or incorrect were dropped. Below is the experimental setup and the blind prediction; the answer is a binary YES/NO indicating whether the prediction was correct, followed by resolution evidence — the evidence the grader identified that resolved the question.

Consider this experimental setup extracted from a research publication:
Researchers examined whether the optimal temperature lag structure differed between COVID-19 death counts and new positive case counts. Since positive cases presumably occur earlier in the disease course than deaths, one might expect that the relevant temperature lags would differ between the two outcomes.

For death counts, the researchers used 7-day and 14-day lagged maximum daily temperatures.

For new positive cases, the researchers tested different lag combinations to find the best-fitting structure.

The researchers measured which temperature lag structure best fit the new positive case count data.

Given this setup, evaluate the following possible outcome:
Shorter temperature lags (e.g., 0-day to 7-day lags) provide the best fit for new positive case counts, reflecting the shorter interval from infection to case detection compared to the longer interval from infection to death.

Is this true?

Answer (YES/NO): YES